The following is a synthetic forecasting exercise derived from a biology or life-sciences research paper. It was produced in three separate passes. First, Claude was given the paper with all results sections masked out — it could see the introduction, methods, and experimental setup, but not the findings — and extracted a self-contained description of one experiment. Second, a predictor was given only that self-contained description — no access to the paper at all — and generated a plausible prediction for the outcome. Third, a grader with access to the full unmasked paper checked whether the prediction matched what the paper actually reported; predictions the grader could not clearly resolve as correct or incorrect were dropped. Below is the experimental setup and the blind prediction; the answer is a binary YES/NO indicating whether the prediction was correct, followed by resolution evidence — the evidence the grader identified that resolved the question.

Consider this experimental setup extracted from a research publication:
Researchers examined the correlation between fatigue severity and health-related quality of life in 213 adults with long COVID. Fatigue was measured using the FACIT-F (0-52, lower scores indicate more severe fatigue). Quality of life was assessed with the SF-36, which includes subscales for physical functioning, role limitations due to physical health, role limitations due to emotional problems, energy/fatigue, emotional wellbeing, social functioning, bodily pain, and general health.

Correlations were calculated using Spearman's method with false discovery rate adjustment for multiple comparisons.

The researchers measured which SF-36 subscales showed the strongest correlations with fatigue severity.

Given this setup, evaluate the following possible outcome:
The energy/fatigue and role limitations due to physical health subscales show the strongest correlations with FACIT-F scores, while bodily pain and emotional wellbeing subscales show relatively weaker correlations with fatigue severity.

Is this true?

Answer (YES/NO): NO